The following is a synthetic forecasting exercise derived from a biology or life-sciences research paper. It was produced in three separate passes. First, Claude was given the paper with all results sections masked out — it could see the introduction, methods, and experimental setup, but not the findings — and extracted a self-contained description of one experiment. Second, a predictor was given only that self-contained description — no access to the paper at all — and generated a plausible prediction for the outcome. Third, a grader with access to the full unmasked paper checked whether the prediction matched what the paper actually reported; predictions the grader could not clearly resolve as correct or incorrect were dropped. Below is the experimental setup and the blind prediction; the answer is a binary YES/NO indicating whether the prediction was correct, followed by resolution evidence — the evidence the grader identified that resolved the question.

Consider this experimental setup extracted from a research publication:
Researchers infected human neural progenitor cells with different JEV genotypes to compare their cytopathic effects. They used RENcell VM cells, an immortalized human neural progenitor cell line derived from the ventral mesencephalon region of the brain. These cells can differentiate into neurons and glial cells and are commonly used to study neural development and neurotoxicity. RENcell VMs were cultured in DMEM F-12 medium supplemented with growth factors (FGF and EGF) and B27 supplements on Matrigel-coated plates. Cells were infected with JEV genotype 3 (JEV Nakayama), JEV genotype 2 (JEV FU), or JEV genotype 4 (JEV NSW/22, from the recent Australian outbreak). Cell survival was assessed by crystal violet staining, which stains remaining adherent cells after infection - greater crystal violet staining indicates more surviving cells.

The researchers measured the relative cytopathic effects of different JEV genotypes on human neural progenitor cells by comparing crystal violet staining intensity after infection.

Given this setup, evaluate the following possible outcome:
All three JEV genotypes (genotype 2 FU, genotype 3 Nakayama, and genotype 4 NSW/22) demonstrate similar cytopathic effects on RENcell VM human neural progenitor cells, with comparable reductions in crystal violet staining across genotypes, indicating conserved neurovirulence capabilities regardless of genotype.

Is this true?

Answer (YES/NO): YES